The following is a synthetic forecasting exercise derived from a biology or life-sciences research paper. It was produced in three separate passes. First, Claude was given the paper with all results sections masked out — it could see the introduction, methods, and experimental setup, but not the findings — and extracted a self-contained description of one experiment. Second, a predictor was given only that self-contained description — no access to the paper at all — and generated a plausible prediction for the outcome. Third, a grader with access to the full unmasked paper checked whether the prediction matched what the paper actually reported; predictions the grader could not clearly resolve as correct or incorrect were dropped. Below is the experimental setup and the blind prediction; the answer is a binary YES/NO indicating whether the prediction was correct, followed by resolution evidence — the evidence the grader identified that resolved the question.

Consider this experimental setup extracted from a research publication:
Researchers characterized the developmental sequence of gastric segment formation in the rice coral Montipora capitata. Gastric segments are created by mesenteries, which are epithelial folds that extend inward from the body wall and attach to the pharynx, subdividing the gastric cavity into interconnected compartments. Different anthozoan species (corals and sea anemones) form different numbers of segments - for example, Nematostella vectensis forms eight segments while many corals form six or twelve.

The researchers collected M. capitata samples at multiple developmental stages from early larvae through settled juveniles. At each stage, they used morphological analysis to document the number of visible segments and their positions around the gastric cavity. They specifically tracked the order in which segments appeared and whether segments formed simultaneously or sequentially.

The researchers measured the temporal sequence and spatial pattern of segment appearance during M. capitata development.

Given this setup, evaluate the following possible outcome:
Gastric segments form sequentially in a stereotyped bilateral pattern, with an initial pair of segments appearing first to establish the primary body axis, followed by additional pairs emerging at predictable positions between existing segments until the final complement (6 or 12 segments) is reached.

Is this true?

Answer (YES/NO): NO